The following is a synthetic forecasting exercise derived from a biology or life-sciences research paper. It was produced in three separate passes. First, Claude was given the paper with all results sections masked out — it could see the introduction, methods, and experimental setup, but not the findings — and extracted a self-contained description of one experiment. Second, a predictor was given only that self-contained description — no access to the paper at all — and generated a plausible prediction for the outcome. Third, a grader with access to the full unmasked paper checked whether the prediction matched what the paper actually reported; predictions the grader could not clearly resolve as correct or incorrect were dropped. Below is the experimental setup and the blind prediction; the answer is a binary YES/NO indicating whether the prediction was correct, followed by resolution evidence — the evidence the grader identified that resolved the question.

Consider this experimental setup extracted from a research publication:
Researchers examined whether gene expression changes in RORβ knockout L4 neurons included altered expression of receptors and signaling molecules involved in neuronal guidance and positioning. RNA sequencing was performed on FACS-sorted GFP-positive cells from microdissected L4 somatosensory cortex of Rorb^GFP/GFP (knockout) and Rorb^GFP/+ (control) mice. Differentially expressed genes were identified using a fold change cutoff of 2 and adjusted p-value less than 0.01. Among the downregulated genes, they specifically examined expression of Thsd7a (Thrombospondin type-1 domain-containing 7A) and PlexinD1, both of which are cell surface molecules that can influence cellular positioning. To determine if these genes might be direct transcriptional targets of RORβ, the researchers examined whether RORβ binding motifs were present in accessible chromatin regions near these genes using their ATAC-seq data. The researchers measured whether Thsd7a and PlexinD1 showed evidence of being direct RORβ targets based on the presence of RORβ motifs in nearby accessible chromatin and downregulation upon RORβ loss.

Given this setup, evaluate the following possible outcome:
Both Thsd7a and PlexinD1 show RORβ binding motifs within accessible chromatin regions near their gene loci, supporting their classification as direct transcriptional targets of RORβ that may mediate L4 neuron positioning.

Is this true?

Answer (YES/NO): NO